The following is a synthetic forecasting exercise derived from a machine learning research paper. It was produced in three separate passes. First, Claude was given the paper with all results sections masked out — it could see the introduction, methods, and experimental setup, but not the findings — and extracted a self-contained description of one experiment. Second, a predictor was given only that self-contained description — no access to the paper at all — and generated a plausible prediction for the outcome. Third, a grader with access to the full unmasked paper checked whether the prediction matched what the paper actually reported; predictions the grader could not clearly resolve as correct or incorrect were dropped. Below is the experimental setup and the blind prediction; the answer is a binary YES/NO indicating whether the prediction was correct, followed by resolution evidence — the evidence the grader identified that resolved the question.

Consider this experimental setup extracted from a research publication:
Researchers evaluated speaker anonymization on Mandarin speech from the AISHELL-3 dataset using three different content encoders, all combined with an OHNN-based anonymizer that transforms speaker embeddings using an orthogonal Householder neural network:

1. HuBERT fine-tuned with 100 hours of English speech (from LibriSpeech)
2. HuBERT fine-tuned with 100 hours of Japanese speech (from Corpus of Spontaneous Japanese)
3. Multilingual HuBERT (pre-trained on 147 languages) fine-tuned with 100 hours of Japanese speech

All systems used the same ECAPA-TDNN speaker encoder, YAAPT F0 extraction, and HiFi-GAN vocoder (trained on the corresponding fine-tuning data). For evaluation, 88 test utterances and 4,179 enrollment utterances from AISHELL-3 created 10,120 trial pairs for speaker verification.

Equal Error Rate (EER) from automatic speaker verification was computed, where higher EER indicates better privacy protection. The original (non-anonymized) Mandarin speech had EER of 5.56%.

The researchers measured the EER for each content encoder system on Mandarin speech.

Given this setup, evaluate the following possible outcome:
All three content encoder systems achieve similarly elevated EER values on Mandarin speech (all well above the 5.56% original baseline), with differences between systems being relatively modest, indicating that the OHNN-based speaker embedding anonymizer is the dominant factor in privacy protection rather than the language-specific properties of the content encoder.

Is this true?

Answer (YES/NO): NO